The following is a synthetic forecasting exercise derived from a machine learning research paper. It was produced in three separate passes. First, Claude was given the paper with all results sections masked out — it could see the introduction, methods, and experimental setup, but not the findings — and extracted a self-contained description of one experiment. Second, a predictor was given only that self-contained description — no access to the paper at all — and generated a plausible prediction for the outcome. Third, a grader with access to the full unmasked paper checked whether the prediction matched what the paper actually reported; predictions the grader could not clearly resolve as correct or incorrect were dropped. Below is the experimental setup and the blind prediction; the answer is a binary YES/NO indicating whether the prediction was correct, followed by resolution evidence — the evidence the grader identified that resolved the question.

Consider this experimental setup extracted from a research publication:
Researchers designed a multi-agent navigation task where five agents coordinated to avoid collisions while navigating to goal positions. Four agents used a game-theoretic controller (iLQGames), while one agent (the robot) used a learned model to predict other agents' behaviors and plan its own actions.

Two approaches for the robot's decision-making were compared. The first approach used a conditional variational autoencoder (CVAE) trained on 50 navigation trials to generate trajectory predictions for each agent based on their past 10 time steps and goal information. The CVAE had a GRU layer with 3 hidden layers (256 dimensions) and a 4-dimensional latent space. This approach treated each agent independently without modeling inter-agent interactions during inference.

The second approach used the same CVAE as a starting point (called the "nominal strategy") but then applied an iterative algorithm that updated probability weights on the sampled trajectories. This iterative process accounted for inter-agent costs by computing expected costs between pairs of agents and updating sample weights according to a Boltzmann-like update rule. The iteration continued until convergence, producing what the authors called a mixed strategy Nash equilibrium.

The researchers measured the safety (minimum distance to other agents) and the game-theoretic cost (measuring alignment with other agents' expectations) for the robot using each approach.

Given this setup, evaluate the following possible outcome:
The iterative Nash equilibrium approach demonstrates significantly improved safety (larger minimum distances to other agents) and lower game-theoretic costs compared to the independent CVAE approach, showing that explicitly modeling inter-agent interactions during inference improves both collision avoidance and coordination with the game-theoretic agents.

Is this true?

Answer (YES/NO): YES